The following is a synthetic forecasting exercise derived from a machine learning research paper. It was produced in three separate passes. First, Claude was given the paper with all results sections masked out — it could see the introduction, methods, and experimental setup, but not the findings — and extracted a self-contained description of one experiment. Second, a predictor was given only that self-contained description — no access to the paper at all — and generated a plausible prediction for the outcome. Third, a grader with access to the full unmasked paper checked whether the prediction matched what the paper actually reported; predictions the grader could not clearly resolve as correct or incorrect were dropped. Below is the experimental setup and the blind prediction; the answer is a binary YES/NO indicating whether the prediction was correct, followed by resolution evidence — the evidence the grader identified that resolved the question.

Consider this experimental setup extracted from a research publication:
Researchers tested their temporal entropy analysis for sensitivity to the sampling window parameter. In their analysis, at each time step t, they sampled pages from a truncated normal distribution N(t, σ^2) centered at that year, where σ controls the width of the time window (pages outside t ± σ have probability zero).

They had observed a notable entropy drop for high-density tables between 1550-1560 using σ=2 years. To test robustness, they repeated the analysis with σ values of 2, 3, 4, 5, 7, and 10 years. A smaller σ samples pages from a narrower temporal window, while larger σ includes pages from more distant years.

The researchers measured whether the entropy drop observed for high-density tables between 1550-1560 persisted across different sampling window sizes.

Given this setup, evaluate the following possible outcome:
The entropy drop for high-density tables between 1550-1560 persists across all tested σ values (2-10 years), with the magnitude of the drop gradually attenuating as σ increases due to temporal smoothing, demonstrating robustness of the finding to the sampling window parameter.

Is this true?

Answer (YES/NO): NO